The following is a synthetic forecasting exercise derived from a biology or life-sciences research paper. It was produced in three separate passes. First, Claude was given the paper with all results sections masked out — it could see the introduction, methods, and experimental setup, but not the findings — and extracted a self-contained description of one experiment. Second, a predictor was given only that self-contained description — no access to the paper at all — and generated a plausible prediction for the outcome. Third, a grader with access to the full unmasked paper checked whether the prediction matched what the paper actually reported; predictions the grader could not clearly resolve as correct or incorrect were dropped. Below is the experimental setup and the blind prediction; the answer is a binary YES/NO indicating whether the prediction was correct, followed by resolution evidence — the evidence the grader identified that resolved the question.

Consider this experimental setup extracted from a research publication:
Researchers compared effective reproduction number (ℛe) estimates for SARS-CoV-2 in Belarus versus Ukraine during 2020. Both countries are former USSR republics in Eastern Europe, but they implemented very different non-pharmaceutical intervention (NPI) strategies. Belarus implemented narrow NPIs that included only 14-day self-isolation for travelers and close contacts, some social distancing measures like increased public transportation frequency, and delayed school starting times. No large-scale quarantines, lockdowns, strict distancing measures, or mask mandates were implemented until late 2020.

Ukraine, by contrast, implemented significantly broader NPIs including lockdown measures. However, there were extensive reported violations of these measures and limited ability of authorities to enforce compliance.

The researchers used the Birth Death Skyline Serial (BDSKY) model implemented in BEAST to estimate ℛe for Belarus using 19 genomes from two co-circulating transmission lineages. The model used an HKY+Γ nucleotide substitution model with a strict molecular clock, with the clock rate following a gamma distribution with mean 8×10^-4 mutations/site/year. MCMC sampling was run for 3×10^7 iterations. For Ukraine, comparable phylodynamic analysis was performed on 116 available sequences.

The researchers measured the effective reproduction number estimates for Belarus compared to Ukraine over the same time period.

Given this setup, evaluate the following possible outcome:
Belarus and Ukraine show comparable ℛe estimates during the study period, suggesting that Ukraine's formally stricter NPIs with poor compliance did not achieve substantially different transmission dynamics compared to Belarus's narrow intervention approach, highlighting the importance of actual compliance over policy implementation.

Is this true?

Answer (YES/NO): YES